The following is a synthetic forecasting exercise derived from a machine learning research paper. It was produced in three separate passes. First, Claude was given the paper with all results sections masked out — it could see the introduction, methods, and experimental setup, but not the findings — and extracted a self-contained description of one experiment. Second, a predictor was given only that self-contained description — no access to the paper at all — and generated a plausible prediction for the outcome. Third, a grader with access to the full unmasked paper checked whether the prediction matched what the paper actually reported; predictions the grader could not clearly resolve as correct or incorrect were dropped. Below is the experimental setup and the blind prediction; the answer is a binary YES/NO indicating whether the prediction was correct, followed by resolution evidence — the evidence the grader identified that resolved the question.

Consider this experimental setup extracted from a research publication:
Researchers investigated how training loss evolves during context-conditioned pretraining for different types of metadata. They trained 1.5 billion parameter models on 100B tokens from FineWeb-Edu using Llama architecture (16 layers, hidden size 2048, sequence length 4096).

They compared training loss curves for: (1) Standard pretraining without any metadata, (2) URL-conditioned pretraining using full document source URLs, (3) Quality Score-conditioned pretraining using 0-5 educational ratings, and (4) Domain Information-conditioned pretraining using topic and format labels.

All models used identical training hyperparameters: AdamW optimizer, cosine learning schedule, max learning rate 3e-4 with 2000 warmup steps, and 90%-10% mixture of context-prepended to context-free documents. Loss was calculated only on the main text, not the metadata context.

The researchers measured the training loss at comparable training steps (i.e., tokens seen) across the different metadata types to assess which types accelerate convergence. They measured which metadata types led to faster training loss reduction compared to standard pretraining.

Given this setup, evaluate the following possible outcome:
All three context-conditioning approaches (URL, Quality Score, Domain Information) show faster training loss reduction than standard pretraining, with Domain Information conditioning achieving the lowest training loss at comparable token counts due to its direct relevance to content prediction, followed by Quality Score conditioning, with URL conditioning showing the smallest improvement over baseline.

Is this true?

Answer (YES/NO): NO